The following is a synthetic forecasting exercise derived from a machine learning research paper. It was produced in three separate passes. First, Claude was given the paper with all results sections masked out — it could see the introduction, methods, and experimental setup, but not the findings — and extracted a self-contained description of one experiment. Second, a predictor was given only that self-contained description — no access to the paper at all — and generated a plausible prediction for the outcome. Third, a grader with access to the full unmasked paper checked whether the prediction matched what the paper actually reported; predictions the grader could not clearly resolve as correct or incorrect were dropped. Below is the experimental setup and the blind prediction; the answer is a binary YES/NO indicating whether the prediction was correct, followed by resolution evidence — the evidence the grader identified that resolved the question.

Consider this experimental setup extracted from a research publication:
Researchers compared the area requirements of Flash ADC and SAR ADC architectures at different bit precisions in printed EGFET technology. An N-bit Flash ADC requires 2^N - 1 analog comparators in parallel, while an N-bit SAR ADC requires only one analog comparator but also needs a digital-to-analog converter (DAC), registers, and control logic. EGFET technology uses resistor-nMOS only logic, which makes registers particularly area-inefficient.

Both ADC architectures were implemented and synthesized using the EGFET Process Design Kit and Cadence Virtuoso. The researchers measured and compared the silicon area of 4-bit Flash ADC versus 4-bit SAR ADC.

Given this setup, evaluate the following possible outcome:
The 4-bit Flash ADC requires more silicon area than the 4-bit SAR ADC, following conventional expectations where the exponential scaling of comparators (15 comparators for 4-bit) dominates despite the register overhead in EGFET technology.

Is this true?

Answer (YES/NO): NO